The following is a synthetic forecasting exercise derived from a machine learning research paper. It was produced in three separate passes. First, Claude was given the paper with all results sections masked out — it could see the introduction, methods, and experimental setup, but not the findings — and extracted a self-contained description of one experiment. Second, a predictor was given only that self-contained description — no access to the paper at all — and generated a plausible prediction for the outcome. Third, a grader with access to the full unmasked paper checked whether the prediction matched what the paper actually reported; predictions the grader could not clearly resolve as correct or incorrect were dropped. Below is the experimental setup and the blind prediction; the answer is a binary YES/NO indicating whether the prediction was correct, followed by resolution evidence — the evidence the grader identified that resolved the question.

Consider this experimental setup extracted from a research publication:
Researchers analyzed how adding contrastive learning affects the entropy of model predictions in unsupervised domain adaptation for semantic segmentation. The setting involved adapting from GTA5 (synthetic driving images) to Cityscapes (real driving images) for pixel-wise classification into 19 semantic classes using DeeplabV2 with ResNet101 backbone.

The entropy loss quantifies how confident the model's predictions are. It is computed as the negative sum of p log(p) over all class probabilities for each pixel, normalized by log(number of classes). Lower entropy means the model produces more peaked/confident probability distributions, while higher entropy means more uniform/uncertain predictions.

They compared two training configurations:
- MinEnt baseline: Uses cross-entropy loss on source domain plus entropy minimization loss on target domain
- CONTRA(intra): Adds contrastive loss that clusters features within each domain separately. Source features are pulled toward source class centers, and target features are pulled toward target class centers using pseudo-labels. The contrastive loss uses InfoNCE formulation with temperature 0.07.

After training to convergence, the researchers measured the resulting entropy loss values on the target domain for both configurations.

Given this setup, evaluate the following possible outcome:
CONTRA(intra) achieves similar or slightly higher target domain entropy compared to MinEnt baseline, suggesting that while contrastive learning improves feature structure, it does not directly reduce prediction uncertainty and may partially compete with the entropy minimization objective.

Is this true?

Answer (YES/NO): NO